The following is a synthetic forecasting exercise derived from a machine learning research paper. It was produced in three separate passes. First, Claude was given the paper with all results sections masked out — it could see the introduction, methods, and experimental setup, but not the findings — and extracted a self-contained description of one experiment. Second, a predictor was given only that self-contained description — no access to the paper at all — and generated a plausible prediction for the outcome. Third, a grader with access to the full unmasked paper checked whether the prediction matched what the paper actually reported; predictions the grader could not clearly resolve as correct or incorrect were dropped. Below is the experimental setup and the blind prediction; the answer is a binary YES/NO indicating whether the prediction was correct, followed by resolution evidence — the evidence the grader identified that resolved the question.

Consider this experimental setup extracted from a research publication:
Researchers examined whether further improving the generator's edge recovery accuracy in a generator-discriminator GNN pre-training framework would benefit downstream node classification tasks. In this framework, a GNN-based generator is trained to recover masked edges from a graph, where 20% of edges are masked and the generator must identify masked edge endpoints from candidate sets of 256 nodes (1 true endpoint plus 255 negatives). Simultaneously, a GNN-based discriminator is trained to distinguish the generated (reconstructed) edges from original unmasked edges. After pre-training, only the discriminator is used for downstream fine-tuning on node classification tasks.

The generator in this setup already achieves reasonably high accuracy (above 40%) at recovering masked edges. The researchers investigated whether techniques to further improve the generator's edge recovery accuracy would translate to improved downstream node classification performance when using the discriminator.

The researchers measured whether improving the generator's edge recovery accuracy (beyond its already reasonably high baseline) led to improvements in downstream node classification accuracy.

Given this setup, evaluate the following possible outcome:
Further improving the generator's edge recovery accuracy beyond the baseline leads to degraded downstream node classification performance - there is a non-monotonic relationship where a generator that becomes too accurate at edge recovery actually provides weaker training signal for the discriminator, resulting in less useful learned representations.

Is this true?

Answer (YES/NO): NO